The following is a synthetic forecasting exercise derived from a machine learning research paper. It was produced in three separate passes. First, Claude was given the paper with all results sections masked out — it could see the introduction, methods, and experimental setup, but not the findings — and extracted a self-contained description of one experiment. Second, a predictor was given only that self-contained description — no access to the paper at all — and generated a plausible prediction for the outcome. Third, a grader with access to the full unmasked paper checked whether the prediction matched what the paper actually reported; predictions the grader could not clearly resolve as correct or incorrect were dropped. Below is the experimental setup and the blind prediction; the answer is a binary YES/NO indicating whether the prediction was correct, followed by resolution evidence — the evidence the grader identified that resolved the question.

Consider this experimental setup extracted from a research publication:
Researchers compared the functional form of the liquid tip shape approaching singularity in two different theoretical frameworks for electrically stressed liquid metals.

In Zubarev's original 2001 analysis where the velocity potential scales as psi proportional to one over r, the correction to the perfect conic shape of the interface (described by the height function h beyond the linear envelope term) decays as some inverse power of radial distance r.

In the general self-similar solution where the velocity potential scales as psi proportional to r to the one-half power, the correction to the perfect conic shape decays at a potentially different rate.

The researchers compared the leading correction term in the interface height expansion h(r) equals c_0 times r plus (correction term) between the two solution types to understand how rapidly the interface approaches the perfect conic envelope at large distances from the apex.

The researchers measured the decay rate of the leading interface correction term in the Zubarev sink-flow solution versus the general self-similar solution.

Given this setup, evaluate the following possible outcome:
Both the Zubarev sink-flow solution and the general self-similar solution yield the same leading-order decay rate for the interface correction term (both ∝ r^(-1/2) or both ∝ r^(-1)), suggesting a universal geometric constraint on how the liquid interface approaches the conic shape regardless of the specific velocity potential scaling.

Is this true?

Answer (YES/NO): NO